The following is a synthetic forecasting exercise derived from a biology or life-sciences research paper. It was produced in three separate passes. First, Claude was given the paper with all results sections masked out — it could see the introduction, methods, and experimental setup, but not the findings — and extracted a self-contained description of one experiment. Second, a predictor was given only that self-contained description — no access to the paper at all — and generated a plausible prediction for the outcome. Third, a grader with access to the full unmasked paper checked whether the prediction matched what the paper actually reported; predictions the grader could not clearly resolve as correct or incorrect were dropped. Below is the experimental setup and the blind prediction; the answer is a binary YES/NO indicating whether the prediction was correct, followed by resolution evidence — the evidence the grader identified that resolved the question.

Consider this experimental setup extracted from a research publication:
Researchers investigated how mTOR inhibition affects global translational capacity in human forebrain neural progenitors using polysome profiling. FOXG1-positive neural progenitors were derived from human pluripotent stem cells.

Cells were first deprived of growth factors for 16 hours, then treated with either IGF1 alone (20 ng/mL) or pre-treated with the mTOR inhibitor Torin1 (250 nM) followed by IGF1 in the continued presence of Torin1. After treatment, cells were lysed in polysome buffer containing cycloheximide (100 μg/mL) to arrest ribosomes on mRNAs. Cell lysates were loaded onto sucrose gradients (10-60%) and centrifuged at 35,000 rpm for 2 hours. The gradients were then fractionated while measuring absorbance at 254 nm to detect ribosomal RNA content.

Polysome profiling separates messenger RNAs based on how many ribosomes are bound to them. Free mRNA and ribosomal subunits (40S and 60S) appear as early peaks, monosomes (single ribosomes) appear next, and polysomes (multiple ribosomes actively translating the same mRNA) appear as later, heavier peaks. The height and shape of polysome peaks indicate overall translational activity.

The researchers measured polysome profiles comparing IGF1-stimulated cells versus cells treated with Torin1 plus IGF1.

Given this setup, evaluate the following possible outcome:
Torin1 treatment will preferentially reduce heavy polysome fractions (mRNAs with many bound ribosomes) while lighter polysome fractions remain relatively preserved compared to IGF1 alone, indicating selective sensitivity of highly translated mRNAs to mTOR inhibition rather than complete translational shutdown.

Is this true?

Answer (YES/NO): NO